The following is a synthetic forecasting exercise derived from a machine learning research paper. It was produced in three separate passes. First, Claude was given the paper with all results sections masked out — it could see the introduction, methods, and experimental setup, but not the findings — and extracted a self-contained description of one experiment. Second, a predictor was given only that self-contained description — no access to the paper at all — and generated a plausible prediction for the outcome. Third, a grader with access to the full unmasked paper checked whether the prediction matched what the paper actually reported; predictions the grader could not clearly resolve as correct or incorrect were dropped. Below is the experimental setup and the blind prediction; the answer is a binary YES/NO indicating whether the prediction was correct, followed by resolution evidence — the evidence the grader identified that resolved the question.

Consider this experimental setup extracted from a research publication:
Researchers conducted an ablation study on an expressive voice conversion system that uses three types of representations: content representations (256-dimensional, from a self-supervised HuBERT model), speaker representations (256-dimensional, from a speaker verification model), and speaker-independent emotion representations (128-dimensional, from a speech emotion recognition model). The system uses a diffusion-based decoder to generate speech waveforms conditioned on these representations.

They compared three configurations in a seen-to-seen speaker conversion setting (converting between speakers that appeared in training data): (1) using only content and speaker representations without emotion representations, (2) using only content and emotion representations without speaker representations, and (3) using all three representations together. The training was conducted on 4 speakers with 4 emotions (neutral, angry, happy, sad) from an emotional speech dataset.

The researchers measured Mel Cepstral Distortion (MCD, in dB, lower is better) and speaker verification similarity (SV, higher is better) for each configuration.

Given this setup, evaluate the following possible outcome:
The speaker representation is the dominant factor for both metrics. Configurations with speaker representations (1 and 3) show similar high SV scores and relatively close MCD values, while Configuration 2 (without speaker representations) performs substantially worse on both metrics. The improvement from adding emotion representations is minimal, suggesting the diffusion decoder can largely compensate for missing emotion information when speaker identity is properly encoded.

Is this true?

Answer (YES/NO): NO